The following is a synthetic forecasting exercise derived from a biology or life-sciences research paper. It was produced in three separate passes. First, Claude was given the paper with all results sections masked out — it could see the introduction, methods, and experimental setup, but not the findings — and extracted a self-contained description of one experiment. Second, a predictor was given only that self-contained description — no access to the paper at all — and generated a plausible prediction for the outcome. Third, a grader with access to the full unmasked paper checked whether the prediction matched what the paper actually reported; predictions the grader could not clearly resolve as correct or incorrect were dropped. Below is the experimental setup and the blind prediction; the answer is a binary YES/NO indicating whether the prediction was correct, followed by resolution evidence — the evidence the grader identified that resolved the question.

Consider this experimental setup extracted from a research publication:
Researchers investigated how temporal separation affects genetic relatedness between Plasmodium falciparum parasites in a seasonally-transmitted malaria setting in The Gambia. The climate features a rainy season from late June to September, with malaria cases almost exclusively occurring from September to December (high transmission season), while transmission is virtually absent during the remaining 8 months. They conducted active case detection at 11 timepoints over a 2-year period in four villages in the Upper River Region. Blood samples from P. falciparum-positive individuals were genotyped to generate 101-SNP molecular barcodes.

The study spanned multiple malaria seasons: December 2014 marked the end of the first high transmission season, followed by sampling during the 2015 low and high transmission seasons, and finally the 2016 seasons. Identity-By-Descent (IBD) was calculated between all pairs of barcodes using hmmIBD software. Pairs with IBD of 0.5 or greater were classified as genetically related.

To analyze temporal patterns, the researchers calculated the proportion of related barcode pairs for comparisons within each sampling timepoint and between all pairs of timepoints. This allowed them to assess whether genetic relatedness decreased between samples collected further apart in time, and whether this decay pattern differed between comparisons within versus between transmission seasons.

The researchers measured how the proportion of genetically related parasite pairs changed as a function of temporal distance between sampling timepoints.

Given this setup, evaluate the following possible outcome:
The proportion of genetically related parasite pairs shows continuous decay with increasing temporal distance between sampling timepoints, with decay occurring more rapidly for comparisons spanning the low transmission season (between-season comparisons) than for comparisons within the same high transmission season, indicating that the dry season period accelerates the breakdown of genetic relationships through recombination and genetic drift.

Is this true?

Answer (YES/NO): NO